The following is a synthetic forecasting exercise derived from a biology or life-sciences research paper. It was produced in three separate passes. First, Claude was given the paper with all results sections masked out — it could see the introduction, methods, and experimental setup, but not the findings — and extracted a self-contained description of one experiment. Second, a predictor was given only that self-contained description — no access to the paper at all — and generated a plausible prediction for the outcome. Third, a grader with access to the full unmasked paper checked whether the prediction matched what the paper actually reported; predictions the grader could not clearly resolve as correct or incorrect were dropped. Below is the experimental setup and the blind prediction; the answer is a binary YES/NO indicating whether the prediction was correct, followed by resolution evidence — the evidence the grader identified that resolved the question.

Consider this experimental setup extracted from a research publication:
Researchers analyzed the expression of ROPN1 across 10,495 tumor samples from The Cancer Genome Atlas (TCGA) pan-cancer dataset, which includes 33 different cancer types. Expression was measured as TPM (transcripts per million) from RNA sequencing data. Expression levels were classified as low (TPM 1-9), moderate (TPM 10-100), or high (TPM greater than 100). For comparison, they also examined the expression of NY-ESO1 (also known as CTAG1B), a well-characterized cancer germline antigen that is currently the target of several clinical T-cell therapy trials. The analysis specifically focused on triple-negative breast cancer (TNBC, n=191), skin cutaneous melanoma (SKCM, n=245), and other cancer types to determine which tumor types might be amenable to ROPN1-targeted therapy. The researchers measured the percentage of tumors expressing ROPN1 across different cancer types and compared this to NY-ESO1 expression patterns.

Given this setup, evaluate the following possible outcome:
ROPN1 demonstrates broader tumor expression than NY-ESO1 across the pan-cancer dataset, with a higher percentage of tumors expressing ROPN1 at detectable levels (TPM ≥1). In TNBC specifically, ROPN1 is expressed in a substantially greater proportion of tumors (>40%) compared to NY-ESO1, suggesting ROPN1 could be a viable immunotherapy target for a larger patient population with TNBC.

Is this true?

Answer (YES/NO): YES